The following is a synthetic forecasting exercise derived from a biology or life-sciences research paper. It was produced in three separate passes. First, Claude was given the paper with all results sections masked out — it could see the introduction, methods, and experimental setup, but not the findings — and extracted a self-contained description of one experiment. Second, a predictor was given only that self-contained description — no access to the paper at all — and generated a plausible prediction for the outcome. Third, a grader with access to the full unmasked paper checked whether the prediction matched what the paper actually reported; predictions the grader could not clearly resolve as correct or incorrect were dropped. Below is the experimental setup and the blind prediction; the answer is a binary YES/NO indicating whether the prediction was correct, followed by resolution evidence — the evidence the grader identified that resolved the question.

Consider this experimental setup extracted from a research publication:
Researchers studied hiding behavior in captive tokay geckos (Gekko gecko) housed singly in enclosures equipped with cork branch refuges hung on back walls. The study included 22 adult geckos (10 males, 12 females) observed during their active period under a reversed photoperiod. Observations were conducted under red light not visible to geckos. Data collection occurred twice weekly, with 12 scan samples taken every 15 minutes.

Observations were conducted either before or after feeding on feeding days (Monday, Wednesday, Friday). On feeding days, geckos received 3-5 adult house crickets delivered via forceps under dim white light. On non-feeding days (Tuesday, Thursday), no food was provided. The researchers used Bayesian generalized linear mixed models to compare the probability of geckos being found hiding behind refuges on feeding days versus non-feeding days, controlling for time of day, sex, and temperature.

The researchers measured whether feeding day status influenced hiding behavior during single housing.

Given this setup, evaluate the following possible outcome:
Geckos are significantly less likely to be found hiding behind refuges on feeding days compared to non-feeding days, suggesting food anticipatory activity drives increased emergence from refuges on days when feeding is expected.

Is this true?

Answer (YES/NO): NO